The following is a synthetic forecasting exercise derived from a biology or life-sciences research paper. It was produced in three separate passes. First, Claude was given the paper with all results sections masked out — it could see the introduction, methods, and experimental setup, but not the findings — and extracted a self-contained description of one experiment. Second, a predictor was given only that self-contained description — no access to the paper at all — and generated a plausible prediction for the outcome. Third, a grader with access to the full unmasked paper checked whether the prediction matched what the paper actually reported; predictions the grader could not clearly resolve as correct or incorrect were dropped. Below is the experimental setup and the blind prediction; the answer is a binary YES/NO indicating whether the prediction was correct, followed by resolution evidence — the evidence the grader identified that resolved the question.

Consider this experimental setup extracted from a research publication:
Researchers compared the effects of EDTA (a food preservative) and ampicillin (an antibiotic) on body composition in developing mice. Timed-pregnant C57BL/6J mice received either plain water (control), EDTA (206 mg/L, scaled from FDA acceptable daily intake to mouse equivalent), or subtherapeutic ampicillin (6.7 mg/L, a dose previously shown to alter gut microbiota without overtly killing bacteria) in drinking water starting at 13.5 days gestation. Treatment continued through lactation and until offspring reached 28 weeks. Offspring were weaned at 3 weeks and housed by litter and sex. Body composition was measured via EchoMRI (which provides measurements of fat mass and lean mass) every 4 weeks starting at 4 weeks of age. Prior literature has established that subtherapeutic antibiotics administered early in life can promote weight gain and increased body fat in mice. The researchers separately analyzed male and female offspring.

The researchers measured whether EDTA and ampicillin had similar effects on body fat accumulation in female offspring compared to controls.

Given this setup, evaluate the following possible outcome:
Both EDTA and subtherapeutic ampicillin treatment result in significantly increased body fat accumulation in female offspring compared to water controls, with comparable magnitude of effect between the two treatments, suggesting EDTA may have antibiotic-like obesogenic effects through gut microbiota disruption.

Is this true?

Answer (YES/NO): NO